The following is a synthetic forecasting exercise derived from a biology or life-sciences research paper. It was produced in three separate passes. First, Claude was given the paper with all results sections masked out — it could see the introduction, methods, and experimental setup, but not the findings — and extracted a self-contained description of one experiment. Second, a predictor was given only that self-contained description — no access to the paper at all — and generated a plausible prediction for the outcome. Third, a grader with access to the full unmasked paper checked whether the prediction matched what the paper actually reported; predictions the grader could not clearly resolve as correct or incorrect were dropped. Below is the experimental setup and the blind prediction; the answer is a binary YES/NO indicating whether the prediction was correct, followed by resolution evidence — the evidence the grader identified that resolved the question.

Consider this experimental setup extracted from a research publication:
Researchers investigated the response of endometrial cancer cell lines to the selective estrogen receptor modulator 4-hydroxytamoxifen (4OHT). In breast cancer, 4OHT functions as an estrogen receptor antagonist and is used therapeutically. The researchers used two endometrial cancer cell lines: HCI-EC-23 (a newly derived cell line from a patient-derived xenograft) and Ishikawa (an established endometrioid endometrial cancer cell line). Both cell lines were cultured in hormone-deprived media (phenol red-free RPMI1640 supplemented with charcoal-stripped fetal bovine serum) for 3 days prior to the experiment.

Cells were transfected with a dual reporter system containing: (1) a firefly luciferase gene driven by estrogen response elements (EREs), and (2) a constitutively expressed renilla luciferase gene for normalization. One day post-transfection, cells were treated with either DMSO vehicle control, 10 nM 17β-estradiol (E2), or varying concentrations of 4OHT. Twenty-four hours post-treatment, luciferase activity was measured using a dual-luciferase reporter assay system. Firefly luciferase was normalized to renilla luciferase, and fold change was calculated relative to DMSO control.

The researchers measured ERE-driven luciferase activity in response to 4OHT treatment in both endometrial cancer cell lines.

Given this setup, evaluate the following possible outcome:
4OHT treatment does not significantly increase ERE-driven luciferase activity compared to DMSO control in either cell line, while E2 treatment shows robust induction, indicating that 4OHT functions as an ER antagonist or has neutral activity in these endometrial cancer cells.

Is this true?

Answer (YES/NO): NO